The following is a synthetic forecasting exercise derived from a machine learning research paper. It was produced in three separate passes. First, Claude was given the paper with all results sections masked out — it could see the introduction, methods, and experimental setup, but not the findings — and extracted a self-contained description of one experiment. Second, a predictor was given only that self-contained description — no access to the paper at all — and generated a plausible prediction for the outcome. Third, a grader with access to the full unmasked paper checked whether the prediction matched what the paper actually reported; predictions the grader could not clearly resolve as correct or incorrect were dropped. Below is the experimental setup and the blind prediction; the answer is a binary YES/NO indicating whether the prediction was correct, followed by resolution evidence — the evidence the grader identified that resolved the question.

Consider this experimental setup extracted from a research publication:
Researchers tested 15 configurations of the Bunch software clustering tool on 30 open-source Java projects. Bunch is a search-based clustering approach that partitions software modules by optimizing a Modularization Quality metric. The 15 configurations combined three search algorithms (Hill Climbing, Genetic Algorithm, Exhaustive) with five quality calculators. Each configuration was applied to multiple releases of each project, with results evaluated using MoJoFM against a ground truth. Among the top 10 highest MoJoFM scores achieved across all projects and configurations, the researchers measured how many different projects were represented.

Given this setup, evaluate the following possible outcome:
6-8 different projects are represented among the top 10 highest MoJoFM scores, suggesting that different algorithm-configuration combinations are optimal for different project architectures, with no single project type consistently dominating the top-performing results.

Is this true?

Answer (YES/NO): NO